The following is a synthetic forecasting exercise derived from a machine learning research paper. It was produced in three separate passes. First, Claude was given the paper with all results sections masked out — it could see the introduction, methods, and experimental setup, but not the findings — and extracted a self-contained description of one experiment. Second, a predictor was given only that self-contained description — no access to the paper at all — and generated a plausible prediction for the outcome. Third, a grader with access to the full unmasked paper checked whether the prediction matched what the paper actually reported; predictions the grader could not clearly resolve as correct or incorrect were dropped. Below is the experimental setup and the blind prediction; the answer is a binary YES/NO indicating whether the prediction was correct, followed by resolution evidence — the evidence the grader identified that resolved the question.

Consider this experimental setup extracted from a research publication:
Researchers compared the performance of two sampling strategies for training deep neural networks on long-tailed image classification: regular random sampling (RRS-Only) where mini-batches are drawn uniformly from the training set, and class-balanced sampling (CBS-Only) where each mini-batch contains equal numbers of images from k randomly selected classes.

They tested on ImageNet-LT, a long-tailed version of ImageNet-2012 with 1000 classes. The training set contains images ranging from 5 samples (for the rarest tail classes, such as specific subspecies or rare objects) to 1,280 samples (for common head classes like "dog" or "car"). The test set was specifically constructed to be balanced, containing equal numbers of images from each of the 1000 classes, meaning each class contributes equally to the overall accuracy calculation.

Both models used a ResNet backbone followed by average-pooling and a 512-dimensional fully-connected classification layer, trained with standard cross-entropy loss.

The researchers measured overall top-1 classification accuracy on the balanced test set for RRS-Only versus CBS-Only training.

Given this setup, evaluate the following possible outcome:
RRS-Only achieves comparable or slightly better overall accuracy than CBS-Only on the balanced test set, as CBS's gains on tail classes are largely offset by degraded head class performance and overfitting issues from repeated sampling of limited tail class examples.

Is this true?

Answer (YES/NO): YES